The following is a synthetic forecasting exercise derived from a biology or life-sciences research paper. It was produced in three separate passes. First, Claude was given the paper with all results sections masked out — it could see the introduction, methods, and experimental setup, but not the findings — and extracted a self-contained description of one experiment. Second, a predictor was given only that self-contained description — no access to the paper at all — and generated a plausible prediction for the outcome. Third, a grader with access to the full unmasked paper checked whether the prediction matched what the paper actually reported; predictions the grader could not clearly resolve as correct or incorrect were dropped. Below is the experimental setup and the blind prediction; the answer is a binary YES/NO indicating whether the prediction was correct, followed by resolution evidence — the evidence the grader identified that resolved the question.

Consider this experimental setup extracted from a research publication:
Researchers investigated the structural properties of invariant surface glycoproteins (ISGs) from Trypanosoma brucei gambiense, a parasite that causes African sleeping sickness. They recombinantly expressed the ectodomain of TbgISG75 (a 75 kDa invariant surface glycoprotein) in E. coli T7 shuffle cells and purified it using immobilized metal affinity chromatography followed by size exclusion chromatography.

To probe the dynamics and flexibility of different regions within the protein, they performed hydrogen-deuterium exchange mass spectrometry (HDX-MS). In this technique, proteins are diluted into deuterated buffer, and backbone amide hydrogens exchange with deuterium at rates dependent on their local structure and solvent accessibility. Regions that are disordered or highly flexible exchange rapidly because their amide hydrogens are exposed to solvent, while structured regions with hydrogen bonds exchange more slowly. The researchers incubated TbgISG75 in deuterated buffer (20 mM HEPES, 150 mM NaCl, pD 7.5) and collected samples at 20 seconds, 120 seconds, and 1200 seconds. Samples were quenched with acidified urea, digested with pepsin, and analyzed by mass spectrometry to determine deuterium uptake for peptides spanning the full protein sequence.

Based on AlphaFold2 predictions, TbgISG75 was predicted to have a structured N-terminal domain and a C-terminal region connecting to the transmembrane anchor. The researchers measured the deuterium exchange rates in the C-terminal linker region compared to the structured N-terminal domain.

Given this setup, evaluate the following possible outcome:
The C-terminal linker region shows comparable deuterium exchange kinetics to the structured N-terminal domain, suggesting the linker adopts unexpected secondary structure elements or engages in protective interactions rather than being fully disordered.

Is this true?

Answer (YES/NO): NO